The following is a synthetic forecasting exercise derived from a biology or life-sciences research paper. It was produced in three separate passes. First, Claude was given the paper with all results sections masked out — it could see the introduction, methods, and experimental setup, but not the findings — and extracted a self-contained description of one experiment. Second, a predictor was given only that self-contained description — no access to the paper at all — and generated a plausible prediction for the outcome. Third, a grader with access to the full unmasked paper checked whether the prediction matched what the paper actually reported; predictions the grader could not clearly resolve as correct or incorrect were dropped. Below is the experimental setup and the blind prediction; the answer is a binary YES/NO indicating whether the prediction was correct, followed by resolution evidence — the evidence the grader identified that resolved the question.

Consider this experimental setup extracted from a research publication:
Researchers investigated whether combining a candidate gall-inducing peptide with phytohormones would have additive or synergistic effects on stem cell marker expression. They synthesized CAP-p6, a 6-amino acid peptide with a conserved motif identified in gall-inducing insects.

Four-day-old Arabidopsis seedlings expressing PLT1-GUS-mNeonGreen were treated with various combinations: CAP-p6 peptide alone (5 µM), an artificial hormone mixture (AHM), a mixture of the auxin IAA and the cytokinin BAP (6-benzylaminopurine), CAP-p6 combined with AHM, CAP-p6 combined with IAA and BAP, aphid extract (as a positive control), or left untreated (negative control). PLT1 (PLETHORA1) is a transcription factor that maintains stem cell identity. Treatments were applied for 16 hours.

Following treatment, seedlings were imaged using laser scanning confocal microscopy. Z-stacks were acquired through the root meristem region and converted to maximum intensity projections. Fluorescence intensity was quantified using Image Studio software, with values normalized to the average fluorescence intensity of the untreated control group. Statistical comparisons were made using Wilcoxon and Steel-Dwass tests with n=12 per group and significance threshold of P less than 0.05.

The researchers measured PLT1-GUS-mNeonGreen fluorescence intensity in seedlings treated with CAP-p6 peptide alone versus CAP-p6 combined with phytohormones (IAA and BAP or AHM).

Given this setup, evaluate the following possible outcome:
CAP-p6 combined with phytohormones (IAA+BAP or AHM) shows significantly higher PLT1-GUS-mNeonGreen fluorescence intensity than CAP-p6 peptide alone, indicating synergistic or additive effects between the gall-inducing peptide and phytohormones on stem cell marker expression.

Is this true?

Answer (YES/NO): YES